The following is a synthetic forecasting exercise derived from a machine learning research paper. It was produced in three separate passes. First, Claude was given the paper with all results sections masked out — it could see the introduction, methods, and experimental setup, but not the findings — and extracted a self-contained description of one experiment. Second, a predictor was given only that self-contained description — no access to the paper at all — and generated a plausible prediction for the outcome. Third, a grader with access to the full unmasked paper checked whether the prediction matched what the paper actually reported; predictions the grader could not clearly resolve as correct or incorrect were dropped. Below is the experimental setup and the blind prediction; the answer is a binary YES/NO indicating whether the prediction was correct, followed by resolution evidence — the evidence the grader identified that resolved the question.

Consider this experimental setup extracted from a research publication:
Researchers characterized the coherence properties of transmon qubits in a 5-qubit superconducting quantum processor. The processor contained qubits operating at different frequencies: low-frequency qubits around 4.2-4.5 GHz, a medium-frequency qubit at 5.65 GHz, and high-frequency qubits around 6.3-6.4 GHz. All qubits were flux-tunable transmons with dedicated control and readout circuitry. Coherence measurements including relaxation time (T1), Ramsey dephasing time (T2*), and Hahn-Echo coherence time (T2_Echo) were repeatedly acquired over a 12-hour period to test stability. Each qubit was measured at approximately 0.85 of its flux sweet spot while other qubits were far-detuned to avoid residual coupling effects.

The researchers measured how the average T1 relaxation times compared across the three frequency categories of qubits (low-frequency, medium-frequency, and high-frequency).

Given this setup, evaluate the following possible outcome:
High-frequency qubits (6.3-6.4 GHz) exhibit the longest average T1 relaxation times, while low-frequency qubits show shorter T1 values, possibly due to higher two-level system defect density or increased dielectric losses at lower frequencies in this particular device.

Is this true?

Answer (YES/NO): NO